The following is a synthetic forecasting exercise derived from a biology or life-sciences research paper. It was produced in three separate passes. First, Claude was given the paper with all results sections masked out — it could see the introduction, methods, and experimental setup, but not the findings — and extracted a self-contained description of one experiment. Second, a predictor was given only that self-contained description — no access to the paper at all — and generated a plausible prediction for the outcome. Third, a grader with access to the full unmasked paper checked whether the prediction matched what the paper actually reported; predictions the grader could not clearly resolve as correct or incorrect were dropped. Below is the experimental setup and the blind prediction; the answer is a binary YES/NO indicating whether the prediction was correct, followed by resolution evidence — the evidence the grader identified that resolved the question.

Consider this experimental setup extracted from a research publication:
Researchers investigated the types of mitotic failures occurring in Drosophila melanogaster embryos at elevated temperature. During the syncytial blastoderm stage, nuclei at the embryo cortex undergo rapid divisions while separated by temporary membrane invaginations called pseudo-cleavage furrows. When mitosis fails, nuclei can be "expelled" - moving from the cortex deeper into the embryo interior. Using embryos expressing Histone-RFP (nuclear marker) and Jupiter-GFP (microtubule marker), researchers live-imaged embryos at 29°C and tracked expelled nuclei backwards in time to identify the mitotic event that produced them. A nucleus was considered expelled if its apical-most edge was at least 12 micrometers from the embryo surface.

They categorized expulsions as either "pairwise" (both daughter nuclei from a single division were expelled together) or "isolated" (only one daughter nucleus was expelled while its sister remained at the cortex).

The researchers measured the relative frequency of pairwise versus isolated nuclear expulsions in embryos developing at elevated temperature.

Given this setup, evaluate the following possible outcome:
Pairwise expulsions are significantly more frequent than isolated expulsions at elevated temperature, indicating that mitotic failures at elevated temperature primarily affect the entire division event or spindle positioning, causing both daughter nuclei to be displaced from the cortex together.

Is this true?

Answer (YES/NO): YES